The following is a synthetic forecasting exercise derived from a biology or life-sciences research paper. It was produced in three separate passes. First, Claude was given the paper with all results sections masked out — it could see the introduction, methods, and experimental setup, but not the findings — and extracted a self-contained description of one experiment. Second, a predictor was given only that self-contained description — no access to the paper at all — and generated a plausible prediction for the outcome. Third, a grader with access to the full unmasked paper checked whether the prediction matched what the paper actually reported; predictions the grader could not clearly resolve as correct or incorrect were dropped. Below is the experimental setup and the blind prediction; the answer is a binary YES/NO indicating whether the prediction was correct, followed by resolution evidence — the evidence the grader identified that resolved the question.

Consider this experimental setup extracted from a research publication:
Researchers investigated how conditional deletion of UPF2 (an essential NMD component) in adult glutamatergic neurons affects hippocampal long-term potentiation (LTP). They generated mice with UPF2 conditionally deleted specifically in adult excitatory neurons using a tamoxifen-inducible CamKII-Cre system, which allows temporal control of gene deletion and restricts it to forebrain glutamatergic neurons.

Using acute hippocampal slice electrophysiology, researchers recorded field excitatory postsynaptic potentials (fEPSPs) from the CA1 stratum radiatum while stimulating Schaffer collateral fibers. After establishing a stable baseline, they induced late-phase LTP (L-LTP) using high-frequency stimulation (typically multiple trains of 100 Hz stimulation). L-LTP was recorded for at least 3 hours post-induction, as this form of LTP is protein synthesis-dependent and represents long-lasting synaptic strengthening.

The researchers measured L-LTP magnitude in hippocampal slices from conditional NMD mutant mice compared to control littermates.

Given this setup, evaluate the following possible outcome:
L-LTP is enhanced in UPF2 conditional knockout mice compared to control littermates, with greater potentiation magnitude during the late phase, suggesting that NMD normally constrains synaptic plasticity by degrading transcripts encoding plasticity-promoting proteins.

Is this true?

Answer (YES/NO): NO